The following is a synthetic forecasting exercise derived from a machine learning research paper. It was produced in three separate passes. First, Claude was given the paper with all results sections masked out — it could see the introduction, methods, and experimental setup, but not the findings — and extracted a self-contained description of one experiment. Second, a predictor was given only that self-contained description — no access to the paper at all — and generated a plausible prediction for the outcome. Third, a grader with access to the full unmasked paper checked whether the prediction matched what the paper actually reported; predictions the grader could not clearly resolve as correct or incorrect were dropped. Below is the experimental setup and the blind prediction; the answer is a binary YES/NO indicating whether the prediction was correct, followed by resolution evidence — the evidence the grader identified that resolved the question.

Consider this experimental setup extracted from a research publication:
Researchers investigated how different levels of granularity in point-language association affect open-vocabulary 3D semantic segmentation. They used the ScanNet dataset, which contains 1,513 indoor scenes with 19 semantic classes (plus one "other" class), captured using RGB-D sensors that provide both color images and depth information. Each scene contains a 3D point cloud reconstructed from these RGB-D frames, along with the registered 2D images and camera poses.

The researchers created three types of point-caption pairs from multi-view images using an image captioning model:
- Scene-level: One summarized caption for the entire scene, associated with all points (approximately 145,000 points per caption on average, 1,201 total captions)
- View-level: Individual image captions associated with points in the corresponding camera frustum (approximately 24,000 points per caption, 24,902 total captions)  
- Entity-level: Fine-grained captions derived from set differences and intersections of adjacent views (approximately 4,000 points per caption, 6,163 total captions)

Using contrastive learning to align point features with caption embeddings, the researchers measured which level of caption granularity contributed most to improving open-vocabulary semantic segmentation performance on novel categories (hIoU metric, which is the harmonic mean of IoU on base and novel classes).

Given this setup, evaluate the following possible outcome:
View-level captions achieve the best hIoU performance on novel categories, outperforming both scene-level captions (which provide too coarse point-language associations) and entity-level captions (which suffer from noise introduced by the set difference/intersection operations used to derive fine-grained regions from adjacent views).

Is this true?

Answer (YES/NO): NO